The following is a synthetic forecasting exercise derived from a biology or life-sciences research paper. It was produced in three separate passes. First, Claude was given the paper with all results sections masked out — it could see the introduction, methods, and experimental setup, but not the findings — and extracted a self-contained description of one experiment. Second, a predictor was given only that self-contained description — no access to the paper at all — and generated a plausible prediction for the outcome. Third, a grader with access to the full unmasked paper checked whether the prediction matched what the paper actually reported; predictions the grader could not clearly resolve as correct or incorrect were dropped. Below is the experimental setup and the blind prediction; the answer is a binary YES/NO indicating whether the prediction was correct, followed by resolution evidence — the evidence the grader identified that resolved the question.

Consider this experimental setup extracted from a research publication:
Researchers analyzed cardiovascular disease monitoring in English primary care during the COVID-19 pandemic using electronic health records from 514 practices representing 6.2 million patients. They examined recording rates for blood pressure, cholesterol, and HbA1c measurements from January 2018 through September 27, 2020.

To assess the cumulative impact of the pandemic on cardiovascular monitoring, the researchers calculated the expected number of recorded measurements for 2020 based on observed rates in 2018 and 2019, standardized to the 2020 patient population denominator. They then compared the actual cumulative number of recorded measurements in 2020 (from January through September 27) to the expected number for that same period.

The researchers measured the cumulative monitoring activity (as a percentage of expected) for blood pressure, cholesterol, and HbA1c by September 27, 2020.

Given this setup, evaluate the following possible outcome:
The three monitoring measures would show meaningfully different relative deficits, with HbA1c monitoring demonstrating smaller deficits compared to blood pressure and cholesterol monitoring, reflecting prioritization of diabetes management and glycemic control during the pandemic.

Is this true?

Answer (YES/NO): YES